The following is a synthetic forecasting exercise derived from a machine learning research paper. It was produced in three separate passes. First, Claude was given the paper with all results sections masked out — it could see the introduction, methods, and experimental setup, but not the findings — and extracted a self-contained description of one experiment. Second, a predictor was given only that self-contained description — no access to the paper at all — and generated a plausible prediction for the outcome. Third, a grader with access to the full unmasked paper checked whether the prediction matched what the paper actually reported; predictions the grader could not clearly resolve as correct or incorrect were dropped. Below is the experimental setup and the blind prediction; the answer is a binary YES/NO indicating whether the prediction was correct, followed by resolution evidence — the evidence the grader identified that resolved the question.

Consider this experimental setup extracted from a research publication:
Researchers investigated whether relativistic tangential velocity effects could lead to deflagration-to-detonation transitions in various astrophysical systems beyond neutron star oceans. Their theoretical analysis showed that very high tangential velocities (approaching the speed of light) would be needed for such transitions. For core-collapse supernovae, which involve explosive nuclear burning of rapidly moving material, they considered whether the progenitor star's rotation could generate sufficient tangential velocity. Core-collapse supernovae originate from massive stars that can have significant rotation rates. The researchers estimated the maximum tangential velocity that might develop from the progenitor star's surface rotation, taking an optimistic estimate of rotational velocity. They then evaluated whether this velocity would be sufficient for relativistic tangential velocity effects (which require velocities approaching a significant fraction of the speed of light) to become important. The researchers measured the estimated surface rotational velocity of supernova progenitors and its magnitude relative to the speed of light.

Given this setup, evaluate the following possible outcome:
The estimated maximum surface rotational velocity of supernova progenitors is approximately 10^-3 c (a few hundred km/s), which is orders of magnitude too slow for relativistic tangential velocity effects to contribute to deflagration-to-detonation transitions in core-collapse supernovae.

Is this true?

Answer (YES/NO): YES